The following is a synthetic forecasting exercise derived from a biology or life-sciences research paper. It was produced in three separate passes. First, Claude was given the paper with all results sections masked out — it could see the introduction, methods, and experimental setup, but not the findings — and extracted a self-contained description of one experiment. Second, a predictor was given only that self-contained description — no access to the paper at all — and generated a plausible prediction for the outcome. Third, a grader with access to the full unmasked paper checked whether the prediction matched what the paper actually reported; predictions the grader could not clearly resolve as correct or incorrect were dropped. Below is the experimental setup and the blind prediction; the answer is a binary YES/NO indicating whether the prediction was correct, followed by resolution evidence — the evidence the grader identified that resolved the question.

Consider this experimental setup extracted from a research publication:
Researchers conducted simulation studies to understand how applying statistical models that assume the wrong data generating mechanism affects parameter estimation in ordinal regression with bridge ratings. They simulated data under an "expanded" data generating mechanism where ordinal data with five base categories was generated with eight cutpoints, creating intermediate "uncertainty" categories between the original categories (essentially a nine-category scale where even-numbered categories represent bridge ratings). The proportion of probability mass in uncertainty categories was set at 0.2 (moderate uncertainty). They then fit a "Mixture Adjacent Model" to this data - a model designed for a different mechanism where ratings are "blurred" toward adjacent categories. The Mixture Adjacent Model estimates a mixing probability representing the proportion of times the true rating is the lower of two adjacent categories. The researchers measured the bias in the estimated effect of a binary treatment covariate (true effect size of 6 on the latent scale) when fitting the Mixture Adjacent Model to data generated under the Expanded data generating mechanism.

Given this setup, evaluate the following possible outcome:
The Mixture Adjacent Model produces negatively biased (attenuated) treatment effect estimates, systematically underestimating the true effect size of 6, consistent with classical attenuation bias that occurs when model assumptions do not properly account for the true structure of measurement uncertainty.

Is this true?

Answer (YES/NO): NO